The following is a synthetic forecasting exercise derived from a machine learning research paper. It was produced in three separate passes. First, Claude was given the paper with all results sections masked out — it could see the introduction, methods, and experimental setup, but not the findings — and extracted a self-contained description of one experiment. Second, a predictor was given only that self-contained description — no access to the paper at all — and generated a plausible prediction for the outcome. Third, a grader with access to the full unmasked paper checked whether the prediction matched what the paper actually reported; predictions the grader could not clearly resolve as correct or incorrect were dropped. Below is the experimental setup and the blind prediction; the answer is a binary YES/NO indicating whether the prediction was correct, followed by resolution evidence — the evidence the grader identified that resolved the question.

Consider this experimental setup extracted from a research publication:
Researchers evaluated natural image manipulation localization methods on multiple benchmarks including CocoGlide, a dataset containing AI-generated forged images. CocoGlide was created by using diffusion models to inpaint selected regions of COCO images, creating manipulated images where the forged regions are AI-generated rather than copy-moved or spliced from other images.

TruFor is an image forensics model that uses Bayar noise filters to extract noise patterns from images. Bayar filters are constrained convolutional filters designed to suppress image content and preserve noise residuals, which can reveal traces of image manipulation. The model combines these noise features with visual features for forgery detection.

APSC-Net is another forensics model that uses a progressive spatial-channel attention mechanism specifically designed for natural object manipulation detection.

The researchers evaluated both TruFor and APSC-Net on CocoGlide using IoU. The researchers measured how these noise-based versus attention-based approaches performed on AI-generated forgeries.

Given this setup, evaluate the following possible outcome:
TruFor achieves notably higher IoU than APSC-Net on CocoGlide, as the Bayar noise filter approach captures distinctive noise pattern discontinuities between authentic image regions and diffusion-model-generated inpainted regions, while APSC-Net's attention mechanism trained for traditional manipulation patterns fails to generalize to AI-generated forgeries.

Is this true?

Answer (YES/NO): NO